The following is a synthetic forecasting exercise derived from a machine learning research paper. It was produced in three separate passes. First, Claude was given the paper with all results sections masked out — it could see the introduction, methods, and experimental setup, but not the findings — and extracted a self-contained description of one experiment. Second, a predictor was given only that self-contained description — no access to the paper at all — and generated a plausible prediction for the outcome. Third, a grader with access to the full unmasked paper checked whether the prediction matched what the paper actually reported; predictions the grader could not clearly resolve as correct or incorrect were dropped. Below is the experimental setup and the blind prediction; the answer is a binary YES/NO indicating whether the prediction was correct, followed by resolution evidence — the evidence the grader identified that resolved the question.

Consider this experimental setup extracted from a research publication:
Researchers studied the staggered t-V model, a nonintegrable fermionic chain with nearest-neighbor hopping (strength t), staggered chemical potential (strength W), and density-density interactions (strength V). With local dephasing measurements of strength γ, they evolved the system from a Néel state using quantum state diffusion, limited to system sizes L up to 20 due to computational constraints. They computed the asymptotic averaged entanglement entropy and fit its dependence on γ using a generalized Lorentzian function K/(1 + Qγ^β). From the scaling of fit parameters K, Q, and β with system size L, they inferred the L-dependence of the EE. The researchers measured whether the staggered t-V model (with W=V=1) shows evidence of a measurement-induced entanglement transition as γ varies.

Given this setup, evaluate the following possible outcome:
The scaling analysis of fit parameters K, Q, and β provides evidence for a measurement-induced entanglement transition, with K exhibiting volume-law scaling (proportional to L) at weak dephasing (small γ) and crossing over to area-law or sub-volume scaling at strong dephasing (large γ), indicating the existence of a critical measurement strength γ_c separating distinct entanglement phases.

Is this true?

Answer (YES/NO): NO